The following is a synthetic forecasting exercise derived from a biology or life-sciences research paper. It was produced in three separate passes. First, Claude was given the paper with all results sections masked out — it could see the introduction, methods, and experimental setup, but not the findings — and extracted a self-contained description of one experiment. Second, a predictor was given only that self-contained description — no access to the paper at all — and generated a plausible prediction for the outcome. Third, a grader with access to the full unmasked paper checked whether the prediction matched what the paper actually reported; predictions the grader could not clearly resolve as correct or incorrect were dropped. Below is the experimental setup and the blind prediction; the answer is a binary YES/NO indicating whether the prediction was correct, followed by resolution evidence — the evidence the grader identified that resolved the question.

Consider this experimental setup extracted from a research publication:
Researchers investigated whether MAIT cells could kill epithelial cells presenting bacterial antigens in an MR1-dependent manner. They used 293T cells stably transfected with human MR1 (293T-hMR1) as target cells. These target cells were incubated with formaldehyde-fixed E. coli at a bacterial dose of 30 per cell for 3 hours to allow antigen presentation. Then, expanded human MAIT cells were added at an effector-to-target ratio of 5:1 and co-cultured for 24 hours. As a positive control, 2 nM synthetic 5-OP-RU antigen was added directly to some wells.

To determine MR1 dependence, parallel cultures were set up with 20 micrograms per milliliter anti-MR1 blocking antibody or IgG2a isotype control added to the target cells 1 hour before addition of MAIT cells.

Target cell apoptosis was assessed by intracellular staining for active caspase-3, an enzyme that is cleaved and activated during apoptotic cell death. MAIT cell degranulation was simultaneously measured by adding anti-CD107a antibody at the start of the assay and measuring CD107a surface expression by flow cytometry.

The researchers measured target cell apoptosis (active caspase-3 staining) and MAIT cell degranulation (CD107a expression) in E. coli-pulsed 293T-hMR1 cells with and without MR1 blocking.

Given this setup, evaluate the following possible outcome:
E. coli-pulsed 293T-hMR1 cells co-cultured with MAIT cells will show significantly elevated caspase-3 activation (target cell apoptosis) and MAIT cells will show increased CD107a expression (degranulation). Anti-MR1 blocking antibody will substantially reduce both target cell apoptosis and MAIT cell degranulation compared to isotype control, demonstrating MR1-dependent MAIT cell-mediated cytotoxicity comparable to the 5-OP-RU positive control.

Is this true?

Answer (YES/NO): NO